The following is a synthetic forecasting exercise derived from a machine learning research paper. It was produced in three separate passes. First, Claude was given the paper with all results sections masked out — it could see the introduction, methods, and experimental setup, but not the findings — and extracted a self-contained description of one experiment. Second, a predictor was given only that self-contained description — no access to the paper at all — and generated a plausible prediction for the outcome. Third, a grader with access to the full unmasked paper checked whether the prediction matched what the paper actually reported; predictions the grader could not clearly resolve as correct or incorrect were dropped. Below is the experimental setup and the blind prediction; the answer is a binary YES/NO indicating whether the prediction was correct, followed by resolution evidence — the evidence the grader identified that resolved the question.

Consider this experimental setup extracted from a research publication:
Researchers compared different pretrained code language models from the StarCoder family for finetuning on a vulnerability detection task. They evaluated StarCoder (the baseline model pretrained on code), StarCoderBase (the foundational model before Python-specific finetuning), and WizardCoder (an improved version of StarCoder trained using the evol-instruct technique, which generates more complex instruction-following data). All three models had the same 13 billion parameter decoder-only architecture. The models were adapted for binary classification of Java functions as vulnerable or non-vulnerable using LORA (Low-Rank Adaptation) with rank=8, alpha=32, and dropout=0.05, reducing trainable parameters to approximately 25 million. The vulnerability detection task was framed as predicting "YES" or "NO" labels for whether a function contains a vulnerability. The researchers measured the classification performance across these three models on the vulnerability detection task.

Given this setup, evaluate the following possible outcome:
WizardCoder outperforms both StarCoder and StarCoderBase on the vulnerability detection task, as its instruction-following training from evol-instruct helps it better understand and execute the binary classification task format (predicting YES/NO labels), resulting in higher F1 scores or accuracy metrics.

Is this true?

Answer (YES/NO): NO